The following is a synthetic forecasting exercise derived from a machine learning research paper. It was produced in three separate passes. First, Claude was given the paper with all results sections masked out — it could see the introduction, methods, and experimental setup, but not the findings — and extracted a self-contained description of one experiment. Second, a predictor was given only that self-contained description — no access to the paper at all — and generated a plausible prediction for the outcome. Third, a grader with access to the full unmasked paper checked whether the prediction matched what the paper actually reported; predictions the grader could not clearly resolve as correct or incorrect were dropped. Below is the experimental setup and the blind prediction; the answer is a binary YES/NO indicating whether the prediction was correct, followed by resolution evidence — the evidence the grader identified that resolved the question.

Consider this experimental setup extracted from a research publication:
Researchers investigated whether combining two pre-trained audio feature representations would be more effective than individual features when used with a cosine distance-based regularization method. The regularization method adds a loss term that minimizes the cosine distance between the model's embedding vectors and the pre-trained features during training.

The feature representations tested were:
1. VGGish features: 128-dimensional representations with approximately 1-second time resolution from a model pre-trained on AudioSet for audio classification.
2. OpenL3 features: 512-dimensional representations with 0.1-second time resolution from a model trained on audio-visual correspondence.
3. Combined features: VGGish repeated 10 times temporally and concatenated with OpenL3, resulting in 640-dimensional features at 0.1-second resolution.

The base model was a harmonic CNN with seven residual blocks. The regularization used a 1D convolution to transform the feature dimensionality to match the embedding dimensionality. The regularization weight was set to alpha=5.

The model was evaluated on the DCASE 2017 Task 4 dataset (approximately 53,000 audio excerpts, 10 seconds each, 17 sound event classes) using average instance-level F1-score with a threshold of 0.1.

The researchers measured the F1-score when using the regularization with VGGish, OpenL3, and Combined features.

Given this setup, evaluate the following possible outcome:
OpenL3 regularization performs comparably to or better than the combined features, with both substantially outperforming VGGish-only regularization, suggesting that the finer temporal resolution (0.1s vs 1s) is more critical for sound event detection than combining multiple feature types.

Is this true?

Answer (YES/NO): NO